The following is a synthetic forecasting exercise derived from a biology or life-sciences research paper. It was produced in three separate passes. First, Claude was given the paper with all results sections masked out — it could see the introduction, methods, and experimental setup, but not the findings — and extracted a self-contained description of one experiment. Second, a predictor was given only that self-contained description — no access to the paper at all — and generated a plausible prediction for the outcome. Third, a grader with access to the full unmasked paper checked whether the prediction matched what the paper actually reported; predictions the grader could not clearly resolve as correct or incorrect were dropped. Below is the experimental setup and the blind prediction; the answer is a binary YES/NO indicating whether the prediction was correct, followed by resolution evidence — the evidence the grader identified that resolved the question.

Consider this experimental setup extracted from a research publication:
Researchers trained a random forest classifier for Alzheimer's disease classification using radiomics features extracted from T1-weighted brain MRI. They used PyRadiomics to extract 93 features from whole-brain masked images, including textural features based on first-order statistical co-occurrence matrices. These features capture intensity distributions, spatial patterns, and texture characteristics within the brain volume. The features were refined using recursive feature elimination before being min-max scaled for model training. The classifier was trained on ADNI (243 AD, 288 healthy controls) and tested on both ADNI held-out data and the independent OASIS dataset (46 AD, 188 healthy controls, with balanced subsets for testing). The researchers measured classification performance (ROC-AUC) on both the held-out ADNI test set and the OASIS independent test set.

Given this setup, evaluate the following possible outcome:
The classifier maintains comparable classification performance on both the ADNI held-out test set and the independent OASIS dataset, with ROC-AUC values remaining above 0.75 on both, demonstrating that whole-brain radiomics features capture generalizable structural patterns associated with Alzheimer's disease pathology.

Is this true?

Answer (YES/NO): NO